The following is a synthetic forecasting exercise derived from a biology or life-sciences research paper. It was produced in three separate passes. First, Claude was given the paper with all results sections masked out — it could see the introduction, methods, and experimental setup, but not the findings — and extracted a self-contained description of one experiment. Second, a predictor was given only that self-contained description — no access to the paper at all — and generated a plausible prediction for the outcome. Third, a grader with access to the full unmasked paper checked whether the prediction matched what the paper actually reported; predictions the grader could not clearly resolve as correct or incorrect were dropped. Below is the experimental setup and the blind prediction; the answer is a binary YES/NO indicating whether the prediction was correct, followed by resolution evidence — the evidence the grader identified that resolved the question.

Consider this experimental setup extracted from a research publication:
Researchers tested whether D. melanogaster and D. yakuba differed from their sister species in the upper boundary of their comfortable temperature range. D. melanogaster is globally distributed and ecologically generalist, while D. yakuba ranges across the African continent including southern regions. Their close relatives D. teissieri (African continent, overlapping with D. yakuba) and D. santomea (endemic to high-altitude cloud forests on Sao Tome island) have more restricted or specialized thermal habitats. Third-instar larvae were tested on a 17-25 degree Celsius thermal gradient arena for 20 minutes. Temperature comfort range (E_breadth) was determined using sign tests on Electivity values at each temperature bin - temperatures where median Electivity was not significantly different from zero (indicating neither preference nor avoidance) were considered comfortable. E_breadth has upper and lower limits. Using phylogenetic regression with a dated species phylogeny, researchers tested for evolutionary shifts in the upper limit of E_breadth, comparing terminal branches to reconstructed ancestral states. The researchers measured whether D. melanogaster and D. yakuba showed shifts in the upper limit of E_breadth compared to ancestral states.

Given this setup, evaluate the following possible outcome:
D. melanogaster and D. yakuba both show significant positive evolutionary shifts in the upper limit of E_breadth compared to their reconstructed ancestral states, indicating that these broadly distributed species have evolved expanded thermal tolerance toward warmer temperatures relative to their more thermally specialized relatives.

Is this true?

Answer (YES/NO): YES